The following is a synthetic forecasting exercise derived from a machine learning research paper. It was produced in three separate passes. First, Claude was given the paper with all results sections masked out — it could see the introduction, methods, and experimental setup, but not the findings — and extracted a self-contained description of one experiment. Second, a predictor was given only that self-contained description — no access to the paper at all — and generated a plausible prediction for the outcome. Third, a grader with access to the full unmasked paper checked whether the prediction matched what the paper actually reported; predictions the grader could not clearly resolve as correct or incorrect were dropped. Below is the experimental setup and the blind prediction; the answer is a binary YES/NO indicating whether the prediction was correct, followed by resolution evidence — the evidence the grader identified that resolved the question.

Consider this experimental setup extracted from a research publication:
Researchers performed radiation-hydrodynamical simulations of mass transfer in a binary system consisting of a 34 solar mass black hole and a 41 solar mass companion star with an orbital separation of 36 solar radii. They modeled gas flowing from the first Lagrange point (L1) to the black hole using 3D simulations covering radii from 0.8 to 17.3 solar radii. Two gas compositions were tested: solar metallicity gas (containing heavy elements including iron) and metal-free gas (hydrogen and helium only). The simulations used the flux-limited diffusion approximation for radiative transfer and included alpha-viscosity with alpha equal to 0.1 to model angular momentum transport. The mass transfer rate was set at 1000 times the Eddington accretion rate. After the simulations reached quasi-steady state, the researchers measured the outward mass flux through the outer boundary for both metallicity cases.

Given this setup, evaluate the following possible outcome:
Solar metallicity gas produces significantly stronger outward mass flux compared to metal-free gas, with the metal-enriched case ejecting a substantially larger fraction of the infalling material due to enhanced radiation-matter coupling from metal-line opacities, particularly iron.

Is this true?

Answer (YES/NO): NO